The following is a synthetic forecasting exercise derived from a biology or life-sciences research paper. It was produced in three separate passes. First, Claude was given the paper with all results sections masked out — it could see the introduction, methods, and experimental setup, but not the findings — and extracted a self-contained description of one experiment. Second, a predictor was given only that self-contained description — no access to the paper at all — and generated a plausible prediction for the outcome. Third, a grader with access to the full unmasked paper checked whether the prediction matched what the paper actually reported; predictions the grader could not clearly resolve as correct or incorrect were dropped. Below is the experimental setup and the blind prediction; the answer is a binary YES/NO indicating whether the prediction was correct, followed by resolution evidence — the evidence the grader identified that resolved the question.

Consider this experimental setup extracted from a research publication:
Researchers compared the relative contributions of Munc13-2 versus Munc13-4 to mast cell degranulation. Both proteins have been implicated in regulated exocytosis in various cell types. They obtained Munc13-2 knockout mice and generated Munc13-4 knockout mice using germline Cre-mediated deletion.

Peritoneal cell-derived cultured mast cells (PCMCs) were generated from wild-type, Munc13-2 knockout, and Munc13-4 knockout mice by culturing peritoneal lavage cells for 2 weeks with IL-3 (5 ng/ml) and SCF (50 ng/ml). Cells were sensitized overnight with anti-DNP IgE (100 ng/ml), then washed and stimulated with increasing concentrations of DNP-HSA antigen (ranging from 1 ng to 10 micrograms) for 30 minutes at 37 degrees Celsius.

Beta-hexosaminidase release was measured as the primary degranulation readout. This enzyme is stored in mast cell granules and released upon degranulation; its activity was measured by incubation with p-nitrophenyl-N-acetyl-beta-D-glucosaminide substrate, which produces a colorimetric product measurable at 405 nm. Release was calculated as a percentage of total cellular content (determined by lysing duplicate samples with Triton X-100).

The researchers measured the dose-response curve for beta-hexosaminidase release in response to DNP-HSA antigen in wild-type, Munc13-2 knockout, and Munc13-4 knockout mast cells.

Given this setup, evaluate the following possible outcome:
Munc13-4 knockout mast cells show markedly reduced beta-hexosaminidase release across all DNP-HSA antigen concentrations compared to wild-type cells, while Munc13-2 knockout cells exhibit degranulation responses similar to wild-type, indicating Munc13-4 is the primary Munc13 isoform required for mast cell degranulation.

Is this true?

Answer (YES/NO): YES